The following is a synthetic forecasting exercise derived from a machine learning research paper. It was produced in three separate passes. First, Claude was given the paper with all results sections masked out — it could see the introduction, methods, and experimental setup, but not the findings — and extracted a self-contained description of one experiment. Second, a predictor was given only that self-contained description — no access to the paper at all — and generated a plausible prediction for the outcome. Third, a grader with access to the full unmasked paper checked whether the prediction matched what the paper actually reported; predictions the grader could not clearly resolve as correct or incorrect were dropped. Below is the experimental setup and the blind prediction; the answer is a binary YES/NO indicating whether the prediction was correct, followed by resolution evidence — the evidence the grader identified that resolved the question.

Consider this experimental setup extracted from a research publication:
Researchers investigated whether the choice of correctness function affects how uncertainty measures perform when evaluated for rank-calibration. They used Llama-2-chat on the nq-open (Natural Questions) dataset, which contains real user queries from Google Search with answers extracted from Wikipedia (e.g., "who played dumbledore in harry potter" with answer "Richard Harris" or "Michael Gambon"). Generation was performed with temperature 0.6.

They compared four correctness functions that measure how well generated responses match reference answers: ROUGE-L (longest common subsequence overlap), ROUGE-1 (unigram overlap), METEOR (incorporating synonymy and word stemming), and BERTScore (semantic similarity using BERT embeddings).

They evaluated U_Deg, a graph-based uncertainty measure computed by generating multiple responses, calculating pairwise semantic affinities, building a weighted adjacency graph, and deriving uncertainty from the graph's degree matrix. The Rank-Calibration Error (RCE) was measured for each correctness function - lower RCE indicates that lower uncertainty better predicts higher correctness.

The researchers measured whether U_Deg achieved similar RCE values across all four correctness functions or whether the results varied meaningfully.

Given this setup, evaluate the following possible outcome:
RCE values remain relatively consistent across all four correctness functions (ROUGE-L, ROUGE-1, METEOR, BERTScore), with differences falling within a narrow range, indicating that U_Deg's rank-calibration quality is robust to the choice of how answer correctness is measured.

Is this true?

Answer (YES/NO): YES